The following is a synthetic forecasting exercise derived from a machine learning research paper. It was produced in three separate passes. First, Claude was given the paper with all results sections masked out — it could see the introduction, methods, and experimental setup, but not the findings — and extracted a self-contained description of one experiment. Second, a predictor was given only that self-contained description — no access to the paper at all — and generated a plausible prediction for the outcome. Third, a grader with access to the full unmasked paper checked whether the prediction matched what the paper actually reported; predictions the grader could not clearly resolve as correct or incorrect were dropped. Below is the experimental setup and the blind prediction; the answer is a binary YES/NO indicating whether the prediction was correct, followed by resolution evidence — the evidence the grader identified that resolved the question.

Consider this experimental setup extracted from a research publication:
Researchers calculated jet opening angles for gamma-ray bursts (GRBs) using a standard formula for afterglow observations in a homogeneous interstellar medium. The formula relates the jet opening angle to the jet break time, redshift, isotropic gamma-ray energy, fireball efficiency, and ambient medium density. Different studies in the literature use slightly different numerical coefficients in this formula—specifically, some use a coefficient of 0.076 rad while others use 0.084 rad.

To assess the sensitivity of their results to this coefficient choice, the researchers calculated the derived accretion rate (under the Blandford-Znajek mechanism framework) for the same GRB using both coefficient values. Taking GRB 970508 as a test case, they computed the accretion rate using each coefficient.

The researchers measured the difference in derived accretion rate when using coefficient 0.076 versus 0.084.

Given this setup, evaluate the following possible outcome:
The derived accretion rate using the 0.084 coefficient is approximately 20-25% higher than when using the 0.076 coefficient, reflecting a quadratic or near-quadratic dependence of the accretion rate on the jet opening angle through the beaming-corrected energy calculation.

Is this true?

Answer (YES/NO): NO